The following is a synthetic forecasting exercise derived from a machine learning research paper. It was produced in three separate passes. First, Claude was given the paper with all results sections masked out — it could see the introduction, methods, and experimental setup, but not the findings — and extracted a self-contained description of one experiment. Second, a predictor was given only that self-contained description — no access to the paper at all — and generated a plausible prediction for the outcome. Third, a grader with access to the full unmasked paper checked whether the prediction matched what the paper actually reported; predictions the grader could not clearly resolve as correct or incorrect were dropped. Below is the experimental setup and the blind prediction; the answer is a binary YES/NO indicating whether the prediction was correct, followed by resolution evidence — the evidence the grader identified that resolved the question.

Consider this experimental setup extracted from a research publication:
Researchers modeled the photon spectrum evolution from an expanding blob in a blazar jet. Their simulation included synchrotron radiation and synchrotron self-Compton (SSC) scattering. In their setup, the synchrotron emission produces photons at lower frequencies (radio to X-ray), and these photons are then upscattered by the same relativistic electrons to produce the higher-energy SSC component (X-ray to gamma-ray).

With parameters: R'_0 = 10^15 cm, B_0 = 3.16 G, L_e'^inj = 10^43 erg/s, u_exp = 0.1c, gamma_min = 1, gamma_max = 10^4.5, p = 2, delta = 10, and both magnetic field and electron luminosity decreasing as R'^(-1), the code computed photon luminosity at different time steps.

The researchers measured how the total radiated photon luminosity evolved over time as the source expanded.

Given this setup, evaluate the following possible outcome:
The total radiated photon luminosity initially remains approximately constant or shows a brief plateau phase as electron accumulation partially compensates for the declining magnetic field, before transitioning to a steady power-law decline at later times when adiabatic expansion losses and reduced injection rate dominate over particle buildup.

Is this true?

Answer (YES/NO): NO